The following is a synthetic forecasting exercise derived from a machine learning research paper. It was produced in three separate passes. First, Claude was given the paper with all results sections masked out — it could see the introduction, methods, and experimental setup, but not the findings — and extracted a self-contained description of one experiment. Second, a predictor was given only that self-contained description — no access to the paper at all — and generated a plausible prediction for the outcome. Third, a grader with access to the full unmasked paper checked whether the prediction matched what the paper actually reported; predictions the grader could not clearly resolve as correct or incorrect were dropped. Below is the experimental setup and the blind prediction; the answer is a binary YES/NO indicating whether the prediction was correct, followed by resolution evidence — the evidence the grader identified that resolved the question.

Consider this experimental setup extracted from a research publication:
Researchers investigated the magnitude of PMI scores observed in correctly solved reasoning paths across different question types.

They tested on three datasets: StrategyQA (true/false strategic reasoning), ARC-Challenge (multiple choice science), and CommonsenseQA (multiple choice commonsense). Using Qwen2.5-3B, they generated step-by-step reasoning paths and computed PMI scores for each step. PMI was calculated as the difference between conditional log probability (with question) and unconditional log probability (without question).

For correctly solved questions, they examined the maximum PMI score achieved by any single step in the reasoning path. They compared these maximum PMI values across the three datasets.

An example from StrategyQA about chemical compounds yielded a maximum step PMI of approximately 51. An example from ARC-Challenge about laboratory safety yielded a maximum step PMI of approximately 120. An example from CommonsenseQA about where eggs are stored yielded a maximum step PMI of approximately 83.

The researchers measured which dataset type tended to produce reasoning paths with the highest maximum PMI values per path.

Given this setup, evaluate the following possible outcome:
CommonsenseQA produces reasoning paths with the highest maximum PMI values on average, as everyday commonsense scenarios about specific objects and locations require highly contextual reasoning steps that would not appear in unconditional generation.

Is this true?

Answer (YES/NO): NO